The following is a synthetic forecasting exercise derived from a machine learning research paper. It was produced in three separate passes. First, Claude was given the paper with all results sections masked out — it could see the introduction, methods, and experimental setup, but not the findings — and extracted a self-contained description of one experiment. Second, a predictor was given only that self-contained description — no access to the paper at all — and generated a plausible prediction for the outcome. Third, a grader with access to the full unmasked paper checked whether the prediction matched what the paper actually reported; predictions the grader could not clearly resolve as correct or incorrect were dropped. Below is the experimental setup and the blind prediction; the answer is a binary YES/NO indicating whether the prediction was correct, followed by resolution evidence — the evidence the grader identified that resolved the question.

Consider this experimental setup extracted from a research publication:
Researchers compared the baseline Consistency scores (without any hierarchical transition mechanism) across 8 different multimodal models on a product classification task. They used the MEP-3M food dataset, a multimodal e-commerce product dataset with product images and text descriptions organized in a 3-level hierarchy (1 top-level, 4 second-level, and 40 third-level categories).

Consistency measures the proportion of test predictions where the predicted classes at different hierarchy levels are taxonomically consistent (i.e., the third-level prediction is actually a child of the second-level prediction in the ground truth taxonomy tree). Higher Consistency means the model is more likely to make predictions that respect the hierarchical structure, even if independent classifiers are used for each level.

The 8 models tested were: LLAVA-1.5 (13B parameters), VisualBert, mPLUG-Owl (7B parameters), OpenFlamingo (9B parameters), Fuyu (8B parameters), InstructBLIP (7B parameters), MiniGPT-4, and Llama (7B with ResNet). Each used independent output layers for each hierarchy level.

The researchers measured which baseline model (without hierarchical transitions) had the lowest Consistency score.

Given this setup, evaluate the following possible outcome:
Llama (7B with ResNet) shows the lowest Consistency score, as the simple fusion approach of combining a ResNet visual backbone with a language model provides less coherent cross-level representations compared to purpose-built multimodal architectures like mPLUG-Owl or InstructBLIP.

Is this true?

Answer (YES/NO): NO